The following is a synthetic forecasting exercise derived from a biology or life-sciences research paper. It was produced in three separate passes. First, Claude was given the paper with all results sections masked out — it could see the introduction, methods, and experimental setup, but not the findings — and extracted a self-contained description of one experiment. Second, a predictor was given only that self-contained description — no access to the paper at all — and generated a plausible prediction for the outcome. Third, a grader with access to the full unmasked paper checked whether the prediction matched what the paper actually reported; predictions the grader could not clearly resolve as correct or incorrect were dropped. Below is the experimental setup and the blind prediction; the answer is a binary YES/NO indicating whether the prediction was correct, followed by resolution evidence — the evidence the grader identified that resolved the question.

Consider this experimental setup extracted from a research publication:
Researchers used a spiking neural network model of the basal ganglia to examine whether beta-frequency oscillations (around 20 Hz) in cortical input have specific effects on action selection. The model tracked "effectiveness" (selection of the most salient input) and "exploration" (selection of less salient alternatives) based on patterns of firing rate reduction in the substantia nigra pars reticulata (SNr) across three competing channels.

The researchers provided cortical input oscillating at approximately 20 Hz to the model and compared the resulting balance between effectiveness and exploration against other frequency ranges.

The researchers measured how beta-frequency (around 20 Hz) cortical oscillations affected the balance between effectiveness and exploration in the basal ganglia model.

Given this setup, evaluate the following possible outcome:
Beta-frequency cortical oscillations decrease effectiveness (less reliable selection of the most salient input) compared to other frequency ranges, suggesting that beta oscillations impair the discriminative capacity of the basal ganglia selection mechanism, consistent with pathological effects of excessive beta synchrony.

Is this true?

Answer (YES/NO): NO